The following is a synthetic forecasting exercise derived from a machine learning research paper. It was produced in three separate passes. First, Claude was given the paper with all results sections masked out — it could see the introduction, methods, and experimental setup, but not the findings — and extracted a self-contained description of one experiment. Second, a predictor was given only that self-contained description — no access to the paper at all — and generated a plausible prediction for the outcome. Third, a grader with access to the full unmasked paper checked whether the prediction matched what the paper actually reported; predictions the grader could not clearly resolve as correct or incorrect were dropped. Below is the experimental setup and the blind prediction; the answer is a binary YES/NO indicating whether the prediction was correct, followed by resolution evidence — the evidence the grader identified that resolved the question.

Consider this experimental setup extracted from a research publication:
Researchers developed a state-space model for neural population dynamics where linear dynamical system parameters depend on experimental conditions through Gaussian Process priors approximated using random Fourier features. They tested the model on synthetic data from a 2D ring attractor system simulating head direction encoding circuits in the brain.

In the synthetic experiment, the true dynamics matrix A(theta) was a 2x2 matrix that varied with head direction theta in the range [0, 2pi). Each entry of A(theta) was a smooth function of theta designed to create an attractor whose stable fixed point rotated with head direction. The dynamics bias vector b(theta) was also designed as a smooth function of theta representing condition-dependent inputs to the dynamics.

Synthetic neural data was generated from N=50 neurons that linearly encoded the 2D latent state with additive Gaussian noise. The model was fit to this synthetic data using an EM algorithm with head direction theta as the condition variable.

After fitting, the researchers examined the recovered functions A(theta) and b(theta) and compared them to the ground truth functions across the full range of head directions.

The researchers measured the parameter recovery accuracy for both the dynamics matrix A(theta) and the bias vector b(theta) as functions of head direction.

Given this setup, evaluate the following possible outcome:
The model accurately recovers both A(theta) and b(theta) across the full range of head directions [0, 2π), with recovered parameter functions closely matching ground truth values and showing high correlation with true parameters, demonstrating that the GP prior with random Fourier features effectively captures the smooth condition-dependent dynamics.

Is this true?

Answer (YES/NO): YES